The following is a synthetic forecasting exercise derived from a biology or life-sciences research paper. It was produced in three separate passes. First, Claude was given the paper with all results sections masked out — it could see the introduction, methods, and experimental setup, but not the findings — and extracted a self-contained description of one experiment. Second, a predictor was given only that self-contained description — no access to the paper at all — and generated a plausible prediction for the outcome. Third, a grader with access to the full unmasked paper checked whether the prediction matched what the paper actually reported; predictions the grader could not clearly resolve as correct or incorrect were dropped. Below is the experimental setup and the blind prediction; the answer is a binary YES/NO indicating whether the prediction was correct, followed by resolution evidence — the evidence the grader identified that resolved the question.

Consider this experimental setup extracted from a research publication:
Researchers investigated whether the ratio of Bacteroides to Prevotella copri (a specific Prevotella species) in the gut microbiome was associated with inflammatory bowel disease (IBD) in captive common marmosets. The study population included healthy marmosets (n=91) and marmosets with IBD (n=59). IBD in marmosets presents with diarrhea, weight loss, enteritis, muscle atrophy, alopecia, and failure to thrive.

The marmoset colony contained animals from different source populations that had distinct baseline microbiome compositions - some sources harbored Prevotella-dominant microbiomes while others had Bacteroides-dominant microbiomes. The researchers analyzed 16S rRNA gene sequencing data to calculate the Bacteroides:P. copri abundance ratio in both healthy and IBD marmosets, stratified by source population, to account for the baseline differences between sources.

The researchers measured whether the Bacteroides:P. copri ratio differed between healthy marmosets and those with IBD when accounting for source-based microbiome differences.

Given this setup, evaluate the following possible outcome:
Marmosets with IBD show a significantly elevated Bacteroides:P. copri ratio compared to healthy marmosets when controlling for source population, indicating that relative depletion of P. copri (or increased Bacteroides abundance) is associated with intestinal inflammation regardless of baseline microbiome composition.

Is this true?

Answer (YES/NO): NO